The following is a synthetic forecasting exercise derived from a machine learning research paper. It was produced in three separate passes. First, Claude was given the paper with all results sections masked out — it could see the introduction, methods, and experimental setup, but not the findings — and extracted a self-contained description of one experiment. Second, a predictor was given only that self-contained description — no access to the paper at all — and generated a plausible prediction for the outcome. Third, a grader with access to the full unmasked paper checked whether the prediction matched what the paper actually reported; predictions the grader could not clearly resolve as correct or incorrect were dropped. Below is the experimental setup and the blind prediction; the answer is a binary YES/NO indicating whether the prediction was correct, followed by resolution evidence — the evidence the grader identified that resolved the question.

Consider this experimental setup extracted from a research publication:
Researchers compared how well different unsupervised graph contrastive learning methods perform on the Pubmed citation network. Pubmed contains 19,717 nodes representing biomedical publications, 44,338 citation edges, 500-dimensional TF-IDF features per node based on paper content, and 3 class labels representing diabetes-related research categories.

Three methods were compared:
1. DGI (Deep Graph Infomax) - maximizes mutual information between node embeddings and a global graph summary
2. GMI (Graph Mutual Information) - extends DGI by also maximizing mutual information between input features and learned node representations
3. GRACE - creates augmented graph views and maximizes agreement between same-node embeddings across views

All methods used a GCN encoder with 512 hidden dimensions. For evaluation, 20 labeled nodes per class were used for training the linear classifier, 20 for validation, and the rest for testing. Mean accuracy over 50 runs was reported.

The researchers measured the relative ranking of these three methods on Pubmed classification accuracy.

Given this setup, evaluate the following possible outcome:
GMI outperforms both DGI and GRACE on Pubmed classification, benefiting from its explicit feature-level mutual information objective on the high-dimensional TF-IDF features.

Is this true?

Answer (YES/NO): NO